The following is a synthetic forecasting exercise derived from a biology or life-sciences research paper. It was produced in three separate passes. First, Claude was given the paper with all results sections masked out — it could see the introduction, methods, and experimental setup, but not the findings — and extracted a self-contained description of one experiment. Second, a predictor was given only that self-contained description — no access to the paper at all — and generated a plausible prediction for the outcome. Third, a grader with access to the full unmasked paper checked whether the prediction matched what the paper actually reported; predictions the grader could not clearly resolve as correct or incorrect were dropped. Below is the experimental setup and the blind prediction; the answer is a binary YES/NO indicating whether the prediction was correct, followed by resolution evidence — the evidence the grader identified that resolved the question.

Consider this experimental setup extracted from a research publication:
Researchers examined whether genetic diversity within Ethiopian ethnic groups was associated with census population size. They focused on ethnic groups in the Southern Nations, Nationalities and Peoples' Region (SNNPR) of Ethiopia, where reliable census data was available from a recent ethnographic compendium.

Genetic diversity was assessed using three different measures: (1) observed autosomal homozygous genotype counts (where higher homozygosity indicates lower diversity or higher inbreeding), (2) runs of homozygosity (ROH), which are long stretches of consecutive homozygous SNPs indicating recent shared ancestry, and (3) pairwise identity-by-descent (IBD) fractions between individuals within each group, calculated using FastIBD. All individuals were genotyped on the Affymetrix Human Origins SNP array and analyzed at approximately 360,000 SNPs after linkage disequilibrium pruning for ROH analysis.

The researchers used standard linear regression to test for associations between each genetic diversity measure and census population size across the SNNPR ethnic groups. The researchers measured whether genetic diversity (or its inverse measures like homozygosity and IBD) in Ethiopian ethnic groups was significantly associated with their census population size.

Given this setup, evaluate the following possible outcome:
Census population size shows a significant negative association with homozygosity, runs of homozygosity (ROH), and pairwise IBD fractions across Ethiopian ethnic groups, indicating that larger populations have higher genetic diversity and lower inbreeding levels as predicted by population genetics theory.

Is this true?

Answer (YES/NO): NO